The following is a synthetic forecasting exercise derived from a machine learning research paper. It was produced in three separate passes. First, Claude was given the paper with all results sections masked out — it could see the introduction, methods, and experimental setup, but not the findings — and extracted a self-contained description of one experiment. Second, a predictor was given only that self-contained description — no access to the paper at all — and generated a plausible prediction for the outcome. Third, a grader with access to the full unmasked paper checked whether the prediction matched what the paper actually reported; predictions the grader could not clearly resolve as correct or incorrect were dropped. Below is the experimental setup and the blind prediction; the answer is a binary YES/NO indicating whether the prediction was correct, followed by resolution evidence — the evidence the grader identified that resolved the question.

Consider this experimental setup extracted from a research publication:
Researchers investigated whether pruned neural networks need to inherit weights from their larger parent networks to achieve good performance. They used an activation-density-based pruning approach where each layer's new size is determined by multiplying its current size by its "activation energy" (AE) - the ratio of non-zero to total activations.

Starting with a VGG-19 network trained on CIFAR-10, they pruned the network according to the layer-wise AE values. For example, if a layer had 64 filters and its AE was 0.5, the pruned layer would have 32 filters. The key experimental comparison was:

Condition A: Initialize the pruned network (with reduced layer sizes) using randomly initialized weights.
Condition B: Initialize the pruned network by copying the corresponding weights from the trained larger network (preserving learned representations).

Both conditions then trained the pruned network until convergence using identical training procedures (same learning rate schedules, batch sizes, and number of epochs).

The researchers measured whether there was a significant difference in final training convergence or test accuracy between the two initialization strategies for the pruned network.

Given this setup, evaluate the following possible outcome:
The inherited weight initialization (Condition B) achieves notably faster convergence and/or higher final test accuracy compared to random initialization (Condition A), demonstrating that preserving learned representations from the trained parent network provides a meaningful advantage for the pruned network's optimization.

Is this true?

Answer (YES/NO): NO